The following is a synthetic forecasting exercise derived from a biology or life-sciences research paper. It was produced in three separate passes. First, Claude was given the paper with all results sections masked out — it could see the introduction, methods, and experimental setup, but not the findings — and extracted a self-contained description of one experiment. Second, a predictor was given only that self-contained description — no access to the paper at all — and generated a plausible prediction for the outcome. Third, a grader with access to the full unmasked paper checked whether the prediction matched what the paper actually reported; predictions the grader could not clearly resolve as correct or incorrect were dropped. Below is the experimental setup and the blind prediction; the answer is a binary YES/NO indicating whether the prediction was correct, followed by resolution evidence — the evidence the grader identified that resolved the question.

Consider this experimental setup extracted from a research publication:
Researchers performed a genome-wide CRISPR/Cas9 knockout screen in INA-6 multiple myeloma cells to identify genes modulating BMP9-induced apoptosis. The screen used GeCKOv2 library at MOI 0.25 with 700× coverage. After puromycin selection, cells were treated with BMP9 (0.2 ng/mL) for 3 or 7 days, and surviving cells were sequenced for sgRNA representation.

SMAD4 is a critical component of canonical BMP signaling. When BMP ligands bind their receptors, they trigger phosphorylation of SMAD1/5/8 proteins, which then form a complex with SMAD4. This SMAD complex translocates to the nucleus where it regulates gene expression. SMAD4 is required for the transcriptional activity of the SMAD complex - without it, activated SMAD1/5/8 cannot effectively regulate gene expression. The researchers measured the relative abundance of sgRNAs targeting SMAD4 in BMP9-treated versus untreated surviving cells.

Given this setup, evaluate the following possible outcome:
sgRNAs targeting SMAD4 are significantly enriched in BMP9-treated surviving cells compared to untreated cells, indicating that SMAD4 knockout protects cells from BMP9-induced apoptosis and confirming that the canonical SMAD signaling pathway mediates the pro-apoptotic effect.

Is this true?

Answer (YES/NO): YES